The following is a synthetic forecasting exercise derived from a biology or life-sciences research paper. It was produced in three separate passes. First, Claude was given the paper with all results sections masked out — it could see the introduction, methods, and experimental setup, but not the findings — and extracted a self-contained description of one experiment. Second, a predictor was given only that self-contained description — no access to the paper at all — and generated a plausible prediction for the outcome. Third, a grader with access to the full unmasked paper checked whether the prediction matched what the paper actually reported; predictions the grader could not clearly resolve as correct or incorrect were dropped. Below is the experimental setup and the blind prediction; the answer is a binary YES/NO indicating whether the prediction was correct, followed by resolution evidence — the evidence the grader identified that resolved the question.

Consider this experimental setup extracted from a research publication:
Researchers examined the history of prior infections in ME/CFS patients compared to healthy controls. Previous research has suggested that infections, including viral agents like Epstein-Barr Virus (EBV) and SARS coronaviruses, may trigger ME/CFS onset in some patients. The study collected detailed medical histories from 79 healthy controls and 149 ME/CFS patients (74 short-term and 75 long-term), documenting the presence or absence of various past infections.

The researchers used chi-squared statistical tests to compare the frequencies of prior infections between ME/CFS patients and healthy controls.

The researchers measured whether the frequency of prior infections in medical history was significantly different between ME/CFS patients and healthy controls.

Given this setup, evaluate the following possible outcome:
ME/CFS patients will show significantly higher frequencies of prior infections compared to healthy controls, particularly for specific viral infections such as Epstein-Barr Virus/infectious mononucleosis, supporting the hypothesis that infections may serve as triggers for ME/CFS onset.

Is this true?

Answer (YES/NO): YES